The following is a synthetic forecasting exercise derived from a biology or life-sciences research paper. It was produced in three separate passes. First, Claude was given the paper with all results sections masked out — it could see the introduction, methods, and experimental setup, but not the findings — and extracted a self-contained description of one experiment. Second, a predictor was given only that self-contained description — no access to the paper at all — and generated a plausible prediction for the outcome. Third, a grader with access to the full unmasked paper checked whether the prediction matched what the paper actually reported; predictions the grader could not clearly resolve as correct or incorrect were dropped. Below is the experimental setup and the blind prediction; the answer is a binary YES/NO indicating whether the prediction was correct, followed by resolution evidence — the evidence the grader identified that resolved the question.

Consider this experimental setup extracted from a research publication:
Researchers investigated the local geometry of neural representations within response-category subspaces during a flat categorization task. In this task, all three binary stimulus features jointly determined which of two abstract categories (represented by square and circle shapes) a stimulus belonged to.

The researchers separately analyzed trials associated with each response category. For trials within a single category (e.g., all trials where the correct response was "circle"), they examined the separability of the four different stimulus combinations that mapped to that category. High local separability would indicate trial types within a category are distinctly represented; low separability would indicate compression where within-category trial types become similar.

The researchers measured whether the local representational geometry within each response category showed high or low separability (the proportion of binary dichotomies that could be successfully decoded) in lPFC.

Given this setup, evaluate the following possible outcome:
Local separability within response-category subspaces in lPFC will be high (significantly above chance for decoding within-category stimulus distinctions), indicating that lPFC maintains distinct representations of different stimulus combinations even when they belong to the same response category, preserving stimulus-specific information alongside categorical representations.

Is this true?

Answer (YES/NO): YES